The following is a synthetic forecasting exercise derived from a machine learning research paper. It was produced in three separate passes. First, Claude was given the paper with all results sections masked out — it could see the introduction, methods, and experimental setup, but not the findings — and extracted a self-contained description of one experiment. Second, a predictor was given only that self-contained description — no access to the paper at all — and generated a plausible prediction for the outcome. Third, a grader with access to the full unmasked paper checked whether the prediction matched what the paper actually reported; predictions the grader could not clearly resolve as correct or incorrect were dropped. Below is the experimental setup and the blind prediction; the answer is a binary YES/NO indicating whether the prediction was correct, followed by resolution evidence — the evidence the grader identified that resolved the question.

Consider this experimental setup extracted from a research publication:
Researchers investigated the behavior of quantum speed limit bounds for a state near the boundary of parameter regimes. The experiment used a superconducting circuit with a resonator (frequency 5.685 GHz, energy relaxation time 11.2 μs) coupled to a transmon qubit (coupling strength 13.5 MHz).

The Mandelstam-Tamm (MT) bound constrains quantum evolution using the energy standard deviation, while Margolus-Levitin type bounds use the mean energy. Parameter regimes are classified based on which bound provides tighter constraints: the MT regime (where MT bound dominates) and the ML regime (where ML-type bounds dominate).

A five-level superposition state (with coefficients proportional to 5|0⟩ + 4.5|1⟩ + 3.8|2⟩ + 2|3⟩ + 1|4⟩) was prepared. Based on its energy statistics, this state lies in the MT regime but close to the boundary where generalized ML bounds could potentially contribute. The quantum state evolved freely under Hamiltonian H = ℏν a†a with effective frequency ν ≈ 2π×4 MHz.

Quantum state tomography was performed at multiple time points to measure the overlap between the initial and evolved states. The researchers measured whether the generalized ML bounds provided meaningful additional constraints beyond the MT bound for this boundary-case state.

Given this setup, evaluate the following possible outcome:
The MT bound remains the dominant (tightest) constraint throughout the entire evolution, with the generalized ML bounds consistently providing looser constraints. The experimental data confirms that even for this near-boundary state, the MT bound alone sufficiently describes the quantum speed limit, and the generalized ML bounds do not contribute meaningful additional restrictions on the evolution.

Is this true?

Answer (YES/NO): NO